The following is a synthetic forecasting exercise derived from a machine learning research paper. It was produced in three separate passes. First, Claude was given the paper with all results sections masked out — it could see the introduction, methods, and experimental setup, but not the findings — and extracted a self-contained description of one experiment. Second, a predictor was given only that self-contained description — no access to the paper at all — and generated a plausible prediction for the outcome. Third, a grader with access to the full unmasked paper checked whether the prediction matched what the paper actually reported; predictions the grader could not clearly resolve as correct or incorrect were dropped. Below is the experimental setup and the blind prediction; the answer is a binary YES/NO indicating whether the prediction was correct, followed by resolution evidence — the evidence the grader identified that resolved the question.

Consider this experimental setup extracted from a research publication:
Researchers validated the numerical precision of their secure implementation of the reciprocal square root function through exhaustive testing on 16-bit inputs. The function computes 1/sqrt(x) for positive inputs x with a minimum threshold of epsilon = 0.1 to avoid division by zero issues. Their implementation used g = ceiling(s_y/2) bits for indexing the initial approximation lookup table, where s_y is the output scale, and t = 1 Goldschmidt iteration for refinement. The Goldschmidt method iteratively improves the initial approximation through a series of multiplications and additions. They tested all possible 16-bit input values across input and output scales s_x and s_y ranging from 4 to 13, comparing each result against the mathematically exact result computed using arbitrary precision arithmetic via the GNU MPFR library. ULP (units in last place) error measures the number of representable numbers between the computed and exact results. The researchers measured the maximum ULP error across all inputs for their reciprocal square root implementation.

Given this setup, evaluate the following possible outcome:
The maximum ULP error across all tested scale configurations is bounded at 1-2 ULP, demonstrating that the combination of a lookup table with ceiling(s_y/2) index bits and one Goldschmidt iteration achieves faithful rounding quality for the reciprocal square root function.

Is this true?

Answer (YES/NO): NO